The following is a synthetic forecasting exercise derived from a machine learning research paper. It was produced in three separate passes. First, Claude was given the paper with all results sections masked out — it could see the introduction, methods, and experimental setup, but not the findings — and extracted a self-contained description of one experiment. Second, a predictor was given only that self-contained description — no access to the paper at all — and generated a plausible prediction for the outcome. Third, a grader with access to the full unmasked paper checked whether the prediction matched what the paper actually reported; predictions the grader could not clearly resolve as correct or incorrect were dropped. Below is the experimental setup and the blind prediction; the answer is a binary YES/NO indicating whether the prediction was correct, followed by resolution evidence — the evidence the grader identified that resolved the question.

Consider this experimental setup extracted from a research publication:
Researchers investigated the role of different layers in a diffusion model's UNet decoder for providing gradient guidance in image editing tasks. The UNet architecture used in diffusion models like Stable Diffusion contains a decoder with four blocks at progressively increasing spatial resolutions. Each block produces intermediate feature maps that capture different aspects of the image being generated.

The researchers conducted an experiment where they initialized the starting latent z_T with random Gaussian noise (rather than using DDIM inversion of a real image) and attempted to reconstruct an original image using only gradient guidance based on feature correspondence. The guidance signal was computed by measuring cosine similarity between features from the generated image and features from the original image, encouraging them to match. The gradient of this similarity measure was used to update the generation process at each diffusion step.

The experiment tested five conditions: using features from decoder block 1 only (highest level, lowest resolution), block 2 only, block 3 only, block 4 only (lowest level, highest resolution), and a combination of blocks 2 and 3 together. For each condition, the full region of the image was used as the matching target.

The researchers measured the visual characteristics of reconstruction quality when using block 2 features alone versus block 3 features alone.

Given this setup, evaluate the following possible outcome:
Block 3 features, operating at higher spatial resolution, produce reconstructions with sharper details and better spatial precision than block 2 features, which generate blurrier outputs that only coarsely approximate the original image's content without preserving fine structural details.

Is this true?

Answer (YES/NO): NO